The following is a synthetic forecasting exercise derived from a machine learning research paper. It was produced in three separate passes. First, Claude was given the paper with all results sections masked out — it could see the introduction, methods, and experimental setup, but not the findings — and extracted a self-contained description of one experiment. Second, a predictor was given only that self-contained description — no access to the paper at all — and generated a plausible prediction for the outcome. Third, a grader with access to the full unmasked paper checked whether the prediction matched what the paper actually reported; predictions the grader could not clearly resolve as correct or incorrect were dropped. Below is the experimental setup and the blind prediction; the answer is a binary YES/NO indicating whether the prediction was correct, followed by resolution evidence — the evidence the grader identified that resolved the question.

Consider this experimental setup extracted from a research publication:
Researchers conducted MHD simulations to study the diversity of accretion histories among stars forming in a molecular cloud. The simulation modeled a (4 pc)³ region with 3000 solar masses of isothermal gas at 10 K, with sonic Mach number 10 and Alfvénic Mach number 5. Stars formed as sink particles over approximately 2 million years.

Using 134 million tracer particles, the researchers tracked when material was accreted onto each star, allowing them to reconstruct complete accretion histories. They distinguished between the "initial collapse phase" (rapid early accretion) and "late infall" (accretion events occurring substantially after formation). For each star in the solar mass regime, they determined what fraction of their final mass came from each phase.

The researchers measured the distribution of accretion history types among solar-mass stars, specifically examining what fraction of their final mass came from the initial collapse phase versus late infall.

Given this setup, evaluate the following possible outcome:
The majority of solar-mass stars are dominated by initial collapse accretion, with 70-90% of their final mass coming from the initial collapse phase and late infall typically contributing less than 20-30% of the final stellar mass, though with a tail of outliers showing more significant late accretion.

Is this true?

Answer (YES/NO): NO